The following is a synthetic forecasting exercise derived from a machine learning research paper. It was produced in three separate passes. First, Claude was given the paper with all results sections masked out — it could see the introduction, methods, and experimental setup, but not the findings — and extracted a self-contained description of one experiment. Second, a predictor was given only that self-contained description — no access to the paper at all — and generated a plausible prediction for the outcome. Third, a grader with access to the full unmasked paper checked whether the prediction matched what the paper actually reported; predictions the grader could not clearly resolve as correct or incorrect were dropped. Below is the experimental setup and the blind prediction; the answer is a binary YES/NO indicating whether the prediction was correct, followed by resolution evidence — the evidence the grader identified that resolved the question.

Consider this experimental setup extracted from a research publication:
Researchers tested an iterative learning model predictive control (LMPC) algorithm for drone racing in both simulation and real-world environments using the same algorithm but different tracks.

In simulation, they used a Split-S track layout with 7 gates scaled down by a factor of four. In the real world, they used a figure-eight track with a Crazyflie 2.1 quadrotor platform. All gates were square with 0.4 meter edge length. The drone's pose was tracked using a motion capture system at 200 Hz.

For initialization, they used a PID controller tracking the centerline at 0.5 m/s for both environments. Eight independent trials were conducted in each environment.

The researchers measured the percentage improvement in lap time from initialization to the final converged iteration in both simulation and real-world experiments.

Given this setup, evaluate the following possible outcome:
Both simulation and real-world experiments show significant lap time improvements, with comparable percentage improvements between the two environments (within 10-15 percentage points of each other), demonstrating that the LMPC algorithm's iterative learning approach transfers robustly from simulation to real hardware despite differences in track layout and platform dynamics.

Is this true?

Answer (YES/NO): YES